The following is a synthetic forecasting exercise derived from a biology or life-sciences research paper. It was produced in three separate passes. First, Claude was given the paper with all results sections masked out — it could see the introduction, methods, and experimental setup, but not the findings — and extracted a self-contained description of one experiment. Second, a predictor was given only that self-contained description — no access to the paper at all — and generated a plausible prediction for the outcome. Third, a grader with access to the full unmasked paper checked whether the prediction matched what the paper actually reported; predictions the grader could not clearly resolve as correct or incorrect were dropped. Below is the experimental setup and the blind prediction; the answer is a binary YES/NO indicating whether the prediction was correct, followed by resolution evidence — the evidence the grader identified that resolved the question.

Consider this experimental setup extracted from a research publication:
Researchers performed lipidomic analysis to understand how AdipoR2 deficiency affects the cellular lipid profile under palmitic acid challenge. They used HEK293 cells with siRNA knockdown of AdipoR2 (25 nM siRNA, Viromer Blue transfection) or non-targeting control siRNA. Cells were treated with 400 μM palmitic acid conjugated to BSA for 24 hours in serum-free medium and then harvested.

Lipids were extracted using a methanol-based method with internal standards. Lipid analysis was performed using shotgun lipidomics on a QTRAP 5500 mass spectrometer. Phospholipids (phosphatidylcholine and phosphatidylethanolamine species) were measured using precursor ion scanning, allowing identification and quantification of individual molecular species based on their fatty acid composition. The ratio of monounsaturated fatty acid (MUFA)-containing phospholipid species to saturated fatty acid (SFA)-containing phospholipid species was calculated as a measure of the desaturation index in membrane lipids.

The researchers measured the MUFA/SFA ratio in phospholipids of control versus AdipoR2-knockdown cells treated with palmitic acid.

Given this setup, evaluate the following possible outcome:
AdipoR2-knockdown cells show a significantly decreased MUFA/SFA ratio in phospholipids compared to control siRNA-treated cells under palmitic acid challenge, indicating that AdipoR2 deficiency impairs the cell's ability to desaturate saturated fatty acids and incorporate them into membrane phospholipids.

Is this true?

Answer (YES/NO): YES